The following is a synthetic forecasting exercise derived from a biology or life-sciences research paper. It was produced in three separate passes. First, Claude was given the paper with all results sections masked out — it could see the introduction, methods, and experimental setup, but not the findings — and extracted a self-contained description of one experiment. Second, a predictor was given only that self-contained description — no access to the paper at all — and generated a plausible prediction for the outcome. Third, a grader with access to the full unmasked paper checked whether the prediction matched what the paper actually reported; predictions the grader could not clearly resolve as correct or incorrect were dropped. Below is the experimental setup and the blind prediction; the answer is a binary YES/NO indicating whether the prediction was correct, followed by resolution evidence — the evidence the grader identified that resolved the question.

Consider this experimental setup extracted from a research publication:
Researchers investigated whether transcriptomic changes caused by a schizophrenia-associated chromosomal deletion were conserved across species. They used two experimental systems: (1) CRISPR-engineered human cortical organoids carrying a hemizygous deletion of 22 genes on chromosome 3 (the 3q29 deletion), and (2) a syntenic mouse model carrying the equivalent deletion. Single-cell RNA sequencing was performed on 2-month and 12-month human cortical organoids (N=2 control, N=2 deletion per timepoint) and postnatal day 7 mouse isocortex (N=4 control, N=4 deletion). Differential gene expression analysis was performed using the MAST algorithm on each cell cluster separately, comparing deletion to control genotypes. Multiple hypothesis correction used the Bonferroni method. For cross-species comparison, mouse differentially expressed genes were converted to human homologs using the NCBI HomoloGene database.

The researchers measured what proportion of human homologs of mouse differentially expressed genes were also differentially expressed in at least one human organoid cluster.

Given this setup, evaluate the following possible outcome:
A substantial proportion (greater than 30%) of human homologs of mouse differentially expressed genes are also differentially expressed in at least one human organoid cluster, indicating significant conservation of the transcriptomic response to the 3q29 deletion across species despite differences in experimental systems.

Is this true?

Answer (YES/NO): YES